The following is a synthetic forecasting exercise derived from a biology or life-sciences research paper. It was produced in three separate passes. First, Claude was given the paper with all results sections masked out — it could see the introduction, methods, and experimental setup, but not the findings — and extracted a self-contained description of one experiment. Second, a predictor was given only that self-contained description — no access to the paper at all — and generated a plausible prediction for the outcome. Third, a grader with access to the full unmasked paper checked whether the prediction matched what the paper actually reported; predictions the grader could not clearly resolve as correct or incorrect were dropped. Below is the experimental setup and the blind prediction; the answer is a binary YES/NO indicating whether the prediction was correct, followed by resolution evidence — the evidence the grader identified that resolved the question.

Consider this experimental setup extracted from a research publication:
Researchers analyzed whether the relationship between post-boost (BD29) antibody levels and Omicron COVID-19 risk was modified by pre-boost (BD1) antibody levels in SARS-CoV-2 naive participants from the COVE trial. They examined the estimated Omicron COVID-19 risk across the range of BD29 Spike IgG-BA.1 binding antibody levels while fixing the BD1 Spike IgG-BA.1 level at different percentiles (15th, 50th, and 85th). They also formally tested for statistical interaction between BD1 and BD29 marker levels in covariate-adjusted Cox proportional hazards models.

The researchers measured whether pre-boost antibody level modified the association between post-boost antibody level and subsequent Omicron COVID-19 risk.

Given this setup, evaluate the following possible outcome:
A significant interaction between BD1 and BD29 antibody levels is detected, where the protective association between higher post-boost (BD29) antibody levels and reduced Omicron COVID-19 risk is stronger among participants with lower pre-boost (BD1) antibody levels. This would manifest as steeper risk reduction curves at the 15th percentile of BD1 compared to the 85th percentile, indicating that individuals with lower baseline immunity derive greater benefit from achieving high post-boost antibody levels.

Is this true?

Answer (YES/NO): NO